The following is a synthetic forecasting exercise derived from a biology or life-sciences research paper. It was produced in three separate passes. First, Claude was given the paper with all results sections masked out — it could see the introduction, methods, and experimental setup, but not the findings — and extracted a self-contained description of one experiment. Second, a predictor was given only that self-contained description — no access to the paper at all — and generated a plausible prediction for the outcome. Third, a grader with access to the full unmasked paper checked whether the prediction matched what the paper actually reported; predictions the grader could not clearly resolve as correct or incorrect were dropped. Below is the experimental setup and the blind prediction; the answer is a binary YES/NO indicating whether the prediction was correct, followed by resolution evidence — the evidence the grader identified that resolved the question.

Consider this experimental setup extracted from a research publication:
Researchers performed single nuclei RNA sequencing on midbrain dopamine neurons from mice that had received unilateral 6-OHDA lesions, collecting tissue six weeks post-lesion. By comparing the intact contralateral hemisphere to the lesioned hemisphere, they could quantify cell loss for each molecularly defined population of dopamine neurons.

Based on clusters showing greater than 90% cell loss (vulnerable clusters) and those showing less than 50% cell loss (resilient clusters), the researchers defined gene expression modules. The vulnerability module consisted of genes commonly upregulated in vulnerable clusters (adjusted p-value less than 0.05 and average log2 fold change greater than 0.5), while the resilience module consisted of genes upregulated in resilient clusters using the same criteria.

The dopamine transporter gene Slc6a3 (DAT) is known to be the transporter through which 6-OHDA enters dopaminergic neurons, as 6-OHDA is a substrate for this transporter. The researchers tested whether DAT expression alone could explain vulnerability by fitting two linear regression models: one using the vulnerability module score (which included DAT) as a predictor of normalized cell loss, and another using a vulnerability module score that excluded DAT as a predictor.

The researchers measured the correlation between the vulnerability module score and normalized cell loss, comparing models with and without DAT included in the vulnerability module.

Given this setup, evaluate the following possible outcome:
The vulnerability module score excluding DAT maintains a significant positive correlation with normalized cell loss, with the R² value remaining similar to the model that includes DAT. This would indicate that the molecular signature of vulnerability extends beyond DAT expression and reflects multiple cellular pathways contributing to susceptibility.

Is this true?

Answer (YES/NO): YES